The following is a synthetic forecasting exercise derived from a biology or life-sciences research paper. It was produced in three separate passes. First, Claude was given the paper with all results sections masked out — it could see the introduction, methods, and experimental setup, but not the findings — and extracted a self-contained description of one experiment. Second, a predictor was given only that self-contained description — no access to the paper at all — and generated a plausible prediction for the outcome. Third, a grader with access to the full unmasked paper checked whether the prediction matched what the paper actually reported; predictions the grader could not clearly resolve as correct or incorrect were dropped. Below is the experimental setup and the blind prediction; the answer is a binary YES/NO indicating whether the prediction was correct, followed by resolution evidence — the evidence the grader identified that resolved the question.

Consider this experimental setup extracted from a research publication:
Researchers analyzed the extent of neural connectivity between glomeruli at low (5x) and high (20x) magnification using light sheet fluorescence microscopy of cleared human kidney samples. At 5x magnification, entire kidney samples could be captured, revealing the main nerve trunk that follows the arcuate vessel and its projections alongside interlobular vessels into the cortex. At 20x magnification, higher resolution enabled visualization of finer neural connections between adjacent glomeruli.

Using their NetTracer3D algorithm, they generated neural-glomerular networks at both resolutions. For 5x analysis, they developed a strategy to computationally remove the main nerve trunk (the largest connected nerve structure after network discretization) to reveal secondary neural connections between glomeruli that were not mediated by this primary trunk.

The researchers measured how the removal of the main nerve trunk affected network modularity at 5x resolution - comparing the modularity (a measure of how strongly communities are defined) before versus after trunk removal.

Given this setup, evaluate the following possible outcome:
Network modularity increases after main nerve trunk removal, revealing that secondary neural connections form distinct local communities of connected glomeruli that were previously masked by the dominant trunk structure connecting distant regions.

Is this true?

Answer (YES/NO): YES